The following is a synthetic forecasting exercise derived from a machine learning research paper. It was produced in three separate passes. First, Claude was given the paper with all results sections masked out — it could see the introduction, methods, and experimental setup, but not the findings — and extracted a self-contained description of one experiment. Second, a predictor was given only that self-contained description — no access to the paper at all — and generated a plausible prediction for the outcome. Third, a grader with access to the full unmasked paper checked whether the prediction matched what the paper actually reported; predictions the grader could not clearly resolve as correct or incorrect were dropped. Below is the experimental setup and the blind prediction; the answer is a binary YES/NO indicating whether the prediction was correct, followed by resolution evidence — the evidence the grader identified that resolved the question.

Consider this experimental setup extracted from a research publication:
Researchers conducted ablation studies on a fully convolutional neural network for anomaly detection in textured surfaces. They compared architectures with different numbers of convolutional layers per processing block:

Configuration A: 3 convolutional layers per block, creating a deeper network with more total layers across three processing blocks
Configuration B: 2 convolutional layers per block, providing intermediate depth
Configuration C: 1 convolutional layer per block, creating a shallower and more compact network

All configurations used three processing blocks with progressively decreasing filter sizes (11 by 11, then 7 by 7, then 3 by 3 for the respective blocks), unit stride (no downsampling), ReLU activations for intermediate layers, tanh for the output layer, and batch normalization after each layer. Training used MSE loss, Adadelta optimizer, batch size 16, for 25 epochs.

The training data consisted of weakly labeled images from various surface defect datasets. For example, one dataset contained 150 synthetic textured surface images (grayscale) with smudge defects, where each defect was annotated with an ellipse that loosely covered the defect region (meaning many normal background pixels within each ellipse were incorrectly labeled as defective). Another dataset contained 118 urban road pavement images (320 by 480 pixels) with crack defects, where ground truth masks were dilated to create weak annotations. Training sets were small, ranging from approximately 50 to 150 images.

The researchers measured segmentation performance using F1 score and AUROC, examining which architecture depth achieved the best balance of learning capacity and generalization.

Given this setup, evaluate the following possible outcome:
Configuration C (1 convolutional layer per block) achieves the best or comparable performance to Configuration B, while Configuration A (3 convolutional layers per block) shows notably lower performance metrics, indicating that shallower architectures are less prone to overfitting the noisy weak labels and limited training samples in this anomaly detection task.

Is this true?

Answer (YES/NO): YES